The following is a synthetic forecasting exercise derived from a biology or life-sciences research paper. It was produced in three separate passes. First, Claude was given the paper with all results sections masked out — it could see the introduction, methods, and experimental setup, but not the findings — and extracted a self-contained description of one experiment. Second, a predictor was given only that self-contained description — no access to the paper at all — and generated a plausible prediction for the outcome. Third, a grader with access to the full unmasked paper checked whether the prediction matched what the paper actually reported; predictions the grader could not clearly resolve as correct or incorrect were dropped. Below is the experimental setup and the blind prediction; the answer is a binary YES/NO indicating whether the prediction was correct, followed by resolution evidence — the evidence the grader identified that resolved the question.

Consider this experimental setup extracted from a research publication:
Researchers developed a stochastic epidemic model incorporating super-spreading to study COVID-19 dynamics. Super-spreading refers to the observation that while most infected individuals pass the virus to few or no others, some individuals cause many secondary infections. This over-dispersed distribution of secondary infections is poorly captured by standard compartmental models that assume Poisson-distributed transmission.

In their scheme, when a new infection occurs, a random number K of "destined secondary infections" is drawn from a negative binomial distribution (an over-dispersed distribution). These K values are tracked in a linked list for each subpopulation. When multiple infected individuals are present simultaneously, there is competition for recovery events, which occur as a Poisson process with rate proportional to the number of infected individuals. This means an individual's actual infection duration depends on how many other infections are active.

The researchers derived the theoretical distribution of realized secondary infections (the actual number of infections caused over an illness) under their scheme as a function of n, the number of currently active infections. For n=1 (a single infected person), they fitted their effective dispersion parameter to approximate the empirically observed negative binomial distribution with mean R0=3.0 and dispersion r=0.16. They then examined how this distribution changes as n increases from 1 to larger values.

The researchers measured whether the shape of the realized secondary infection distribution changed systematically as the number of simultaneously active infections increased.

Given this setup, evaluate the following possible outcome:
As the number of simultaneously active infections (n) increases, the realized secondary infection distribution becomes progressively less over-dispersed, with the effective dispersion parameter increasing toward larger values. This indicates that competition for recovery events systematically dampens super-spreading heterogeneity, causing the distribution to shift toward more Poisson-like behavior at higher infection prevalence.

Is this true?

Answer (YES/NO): YES